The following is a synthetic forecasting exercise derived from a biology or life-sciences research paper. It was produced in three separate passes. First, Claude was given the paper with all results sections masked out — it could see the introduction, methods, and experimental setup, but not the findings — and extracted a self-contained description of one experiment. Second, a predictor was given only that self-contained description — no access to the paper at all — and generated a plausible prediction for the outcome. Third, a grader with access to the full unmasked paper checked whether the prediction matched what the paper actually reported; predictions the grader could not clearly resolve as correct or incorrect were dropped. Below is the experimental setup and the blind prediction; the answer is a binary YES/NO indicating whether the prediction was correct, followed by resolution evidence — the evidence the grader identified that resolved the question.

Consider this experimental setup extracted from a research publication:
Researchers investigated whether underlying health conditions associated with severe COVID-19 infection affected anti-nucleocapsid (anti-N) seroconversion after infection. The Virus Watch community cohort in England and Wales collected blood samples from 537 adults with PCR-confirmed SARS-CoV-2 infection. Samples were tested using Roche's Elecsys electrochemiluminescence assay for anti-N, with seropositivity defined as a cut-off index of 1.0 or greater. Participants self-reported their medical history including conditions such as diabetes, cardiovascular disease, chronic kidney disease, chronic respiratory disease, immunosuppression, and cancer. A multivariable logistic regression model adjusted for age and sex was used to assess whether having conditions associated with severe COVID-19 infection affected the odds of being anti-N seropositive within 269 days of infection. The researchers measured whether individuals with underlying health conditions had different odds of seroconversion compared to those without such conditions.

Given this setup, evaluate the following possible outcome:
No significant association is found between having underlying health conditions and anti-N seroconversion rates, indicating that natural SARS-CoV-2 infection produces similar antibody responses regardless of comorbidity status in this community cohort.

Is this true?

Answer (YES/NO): YES